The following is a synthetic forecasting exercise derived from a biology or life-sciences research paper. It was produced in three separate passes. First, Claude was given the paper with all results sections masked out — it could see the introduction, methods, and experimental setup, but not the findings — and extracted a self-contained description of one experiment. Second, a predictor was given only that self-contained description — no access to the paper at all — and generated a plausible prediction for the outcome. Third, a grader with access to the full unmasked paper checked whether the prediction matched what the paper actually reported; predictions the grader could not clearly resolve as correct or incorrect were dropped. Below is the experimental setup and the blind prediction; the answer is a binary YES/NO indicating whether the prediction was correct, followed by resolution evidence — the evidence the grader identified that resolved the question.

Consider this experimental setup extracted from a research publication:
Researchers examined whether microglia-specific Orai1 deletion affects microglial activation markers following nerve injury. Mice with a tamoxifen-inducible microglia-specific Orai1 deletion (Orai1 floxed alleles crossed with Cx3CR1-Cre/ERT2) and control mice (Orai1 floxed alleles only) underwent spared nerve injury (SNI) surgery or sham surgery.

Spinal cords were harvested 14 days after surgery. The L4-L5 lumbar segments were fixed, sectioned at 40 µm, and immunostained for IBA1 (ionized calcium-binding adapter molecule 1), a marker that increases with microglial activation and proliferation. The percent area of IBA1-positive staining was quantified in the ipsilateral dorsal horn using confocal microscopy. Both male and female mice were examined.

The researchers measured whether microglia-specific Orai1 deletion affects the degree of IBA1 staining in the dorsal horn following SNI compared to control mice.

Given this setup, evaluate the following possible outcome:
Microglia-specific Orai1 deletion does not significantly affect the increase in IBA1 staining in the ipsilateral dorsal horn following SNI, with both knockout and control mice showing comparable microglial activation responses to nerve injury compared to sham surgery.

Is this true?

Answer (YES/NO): NO